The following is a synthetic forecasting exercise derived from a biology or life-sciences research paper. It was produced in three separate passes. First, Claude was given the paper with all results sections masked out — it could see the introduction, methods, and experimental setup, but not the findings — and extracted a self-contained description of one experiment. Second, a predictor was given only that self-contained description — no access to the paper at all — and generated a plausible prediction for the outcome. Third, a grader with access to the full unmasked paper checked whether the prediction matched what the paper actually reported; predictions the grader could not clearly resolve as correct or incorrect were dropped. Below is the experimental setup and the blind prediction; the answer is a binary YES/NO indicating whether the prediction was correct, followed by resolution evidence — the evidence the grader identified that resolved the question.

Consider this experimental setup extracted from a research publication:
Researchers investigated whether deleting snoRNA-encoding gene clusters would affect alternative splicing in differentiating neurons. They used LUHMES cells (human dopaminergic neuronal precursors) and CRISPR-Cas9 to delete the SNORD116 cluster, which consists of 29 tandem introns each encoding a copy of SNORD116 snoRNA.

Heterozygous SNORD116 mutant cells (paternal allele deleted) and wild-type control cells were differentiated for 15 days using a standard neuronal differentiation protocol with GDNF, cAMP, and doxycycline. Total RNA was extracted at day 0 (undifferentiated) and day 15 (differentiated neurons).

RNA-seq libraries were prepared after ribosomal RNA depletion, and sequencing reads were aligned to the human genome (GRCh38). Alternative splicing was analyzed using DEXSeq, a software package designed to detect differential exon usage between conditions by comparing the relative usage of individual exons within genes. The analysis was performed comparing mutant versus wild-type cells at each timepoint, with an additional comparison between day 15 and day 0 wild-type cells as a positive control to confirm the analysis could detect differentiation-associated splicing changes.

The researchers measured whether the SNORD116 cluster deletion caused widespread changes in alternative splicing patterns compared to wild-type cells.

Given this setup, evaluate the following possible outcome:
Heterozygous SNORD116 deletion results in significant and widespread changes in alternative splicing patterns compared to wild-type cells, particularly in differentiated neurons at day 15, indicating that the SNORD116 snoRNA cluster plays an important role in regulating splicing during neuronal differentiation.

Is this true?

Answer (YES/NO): NO